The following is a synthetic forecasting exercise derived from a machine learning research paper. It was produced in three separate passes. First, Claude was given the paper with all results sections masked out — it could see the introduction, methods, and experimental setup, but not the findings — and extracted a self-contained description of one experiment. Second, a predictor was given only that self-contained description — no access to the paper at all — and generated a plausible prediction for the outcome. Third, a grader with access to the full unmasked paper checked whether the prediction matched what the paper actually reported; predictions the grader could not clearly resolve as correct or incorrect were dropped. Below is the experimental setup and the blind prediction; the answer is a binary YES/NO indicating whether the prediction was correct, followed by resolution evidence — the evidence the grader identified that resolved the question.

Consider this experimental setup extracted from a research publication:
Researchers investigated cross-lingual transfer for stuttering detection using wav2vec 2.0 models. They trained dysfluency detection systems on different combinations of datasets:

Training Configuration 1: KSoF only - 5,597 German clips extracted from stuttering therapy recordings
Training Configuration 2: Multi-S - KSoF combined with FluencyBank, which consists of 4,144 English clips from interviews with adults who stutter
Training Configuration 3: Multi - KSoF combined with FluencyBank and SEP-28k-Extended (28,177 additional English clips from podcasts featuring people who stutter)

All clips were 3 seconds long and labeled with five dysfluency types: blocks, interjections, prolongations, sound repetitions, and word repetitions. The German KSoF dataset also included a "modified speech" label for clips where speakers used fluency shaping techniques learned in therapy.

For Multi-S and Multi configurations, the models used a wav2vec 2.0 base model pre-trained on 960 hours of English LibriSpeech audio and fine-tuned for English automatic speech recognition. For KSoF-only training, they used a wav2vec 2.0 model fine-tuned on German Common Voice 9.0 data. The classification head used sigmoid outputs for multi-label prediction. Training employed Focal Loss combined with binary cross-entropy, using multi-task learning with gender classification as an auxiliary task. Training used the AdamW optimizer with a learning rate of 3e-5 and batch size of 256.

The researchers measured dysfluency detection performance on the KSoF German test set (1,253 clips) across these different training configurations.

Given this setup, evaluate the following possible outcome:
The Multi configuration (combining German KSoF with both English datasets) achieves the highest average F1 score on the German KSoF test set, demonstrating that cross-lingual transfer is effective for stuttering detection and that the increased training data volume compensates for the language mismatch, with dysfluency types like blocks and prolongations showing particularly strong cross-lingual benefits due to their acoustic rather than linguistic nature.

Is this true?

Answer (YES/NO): NO